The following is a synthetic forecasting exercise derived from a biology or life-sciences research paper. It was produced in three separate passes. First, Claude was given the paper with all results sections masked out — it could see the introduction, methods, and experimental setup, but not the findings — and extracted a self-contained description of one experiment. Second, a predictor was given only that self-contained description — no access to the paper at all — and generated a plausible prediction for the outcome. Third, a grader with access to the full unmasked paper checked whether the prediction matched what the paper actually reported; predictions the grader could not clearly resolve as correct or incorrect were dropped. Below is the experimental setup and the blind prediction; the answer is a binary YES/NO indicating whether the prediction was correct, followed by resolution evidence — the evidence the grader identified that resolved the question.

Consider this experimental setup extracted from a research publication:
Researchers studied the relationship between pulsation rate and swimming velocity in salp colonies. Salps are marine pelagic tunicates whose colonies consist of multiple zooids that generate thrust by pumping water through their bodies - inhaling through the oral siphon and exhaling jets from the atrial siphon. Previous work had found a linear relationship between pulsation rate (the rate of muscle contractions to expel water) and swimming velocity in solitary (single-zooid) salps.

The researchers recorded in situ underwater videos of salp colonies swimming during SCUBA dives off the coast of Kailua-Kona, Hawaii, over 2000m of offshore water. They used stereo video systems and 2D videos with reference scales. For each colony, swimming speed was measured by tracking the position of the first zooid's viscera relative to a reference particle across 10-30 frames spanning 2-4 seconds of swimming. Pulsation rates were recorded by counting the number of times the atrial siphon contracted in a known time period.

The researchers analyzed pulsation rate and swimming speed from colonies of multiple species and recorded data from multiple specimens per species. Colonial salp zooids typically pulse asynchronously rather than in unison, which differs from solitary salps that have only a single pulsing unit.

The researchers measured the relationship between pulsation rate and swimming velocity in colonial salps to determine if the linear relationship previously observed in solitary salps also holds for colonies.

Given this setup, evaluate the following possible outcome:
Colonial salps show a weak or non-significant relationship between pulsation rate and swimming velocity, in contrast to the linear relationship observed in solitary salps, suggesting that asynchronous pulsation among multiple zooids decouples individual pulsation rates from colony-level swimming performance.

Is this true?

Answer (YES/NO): YES